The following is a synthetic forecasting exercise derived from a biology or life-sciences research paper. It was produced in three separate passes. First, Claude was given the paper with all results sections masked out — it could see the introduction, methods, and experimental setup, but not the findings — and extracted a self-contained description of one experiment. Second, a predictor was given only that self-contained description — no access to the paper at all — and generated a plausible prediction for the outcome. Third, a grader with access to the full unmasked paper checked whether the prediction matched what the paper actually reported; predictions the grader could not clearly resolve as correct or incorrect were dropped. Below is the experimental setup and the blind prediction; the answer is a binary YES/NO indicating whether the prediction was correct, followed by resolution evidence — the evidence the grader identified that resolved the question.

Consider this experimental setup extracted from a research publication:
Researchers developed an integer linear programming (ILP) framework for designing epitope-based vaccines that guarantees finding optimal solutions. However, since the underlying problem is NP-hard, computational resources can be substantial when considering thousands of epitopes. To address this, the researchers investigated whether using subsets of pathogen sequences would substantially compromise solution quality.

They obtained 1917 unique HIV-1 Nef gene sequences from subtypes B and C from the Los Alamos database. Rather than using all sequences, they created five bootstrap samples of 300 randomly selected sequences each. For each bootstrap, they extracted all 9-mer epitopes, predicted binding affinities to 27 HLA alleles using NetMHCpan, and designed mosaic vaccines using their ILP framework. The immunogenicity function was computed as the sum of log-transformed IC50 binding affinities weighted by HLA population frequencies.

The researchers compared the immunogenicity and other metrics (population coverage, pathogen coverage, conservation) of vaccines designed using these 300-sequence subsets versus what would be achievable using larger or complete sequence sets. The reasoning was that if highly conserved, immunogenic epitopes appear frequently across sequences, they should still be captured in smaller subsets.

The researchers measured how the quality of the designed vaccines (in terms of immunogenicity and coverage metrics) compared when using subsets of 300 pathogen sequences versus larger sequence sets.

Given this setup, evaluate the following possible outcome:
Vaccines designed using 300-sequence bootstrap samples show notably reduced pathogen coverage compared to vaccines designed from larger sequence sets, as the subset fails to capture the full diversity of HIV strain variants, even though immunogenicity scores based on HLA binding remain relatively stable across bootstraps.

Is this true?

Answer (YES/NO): NO